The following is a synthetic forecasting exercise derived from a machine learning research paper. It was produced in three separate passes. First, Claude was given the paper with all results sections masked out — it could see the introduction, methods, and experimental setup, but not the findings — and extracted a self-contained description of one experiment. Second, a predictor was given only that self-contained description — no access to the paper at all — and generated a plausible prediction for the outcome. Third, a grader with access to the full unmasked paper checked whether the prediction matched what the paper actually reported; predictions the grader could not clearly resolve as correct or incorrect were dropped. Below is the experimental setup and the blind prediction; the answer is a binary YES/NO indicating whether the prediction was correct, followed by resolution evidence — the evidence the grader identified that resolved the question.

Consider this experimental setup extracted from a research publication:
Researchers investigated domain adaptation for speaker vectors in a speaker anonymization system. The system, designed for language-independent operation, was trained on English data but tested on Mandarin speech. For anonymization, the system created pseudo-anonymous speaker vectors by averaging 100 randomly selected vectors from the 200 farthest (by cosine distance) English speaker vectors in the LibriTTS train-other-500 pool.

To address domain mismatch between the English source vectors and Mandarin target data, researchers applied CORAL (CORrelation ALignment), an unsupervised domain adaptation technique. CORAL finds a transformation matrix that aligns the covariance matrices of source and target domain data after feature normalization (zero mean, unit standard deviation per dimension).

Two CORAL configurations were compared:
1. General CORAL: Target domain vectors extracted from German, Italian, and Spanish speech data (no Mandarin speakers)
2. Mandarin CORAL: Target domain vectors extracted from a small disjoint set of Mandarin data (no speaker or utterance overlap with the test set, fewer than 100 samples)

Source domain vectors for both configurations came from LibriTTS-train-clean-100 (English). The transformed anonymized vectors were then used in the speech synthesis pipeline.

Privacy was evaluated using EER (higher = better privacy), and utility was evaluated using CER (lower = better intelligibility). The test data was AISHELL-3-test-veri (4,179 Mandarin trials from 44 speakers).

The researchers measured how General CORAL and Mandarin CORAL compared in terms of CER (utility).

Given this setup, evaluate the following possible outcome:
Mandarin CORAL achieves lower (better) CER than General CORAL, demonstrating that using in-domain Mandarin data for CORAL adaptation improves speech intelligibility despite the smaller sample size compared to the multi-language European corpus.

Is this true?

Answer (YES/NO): YES